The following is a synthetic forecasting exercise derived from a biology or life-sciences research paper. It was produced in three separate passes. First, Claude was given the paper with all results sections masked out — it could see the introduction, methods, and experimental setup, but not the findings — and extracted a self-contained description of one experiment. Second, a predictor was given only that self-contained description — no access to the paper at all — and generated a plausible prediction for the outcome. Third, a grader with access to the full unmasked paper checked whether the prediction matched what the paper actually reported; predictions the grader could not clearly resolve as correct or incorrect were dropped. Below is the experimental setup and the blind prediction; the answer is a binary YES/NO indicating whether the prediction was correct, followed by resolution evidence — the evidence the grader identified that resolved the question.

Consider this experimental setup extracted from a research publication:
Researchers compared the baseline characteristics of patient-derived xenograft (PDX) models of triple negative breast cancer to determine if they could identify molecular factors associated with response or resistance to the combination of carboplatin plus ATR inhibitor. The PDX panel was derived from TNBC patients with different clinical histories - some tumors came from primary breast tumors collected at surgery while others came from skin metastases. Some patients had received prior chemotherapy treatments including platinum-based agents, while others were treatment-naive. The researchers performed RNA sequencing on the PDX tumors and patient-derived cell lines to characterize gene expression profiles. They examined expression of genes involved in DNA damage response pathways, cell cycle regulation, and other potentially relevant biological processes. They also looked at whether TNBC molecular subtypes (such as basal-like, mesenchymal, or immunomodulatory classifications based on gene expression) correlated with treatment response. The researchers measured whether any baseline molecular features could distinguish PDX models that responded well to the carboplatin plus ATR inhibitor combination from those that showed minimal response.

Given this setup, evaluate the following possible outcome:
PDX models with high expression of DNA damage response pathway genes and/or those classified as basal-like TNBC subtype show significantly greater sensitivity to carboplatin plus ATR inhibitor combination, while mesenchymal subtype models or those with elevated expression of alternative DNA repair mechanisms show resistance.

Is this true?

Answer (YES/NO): NO